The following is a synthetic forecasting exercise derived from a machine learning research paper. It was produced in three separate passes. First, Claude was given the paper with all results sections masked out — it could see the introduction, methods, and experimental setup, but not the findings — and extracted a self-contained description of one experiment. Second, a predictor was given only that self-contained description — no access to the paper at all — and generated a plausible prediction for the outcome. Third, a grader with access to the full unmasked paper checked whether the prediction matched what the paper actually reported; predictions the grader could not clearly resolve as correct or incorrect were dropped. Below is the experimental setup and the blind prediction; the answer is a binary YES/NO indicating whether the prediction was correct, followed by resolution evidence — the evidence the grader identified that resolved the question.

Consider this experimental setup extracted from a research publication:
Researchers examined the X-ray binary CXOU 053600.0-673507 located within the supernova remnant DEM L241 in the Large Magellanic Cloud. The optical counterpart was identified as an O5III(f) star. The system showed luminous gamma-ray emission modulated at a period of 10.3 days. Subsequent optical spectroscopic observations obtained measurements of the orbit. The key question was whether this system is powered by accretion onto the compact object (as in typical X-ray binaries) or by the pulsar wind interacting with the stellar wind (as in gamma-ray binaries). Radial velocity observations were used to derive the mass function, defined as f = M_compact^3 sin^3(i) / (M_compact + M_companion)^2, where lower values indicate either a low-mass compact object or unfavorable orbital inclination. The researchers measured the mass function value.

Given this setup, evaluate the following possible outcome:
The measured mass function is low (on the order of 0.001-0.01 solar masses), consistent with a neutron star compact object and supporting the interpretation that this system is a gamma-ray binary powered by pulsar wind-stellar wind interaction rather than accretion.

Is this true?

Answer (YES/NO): YES